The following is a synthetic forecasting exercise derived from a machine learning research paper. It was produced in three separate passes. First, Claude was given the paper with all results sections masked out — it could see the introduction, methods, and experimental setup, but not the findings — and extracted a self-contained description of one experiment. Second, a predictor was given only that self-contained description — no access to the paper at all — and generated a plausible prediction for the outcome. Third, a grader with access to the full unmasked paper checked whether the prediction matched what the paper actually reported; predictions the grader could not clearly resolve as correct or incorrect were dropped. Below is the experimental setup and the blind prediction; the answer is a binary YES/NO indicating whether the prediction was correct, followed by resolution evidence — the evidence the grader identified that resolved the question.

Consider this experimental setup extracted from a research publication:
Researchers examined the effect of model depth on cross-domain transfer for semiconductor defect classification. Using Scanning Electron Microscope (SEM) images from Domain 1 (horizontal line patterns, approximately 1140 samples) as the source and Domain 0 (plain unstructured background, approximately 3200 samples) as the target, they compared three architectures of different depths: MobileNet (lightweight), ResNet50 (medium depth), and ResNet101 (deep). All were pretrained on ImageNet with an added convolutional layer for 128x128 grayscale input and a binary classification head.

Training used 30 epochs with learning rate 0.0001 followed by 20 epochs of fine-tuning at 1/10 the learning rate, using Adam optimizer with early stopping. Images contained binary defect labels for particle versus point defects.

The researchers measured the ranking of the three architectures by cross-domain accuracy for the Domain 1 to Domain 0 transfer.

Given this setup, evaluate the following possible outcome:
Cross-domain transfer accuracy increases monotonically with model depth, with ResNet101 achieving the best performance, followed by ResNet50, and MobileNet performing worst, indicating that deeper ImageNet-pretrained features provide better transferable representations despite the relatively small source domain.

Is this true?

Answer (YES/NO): NO